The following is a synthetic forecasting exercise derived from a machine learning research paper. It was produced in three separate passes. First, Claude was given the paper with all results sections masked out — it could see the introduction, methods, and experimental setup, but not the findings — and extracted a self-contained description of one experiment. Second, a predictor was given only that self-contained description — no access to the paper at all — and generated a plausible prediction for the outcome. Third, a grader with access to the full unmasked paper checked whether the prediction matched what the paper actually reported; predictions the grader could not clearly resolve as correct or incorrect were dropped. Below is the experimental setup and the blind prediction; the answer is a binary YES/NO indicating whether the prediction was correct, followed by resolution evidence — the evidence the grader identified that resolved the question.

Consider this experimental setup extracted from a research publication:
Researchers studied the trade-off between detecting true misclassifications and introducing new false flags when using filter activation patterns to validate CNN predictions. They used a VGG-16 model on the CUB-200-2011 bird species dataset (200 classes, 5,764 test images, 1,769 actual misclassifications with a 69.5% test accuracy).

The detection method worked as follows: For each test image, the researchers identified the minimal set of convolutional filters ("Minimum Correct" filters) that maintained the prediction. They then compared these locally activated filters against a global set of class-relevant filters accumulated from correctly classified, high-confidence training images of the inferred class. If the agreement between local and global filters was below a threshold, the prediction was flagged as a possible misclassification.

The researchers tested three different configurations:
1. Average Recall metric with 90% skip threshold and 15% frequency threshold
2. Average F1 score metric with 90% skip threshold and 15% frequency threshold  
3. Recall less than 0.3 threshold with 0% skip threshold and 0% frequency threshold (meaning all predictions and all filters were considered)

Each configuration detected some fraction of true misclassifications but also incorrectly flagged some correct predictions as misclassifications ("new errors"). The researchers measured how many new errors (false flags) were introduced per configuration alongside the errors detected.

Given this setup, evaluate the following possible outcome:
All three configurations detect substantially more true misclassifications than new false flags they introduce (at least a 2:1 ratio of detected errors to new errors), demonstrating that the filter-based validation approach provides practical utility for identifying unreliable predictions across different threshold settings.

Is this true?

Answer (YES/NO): NO